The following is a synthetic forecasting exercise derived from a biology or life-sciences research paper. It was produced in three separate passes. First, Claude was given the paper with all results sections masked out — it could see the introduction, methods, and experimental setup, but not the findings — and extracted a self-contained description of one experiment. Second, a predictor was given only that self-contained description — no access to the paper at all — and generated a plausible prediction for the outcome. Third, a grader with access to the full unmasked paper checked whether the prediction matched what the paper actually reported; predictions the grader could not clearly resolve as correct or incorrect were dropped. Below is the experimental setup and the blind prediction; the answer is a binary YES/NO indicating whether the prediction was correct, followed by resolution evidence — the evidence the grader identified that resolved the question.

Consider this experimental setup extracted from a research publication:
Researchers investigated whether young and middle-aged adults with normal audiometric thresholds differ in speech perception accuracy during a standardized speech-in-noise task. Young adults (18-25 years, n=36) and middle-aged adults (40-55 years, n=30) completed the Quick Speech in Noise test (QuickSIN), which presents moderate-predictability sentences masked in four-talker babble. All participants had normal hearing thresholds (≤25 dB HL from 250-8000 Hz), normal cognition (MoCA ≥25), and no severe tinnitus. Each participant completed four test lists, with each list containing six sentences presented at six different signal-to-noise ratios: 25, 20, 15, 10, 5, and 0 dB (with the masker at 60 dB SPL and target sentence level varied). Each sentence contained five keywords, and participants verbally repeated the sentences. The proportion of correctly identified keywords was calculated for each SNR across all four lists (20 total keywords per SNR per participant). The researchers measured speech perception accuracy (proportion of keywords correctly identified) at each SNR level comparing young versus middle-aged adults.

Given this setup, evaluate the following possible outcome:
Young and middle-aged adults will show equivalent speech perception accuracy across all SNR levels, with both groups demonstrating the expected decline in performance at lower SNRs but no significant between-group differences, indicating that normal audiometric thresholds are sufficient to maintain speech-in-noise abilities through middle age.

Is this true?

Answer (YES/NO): NO